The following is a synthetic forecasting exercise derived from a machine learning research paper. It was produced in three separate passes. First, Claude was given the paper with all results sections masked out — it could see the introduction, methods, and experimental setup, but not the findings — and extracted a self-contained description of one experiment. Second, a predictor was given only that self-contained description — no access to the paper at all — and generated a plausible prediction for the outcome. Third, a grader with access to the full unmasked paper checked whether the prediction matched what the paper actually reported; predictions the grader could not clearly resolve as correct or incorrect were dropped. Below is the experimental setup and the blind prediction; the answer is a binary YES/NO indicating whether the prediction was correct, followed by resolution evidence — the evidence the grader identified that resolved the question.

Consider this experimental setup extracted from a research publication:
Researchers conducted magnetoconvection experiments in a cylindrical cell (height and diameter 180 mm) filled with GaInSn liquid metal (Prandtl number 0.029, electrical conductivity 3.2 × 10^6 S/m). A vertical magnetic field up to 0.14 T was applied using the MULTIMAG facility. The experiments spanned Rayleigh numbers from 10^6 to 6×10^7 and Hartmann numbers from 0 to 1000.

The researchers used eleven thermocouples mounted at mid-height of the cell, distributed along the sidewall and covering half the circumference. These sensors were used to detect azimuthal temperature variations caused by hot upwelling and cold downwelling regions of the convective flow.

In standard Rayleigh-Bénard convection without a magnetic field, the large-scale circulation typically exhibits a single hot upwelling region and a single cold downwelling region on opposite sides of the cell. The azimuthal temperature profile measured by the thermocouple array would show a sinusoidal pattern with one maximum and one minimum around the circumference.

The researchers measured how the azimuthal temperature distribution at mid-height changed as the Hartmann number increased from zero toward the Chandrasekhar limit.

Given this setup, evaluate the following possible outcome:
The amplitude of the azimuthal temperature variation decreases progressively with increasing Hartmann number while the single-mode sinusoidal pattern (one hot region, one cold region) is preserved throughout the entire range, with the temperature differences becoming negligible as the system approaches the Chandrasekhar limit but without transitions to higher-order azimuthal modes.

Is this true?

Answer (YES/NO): NO